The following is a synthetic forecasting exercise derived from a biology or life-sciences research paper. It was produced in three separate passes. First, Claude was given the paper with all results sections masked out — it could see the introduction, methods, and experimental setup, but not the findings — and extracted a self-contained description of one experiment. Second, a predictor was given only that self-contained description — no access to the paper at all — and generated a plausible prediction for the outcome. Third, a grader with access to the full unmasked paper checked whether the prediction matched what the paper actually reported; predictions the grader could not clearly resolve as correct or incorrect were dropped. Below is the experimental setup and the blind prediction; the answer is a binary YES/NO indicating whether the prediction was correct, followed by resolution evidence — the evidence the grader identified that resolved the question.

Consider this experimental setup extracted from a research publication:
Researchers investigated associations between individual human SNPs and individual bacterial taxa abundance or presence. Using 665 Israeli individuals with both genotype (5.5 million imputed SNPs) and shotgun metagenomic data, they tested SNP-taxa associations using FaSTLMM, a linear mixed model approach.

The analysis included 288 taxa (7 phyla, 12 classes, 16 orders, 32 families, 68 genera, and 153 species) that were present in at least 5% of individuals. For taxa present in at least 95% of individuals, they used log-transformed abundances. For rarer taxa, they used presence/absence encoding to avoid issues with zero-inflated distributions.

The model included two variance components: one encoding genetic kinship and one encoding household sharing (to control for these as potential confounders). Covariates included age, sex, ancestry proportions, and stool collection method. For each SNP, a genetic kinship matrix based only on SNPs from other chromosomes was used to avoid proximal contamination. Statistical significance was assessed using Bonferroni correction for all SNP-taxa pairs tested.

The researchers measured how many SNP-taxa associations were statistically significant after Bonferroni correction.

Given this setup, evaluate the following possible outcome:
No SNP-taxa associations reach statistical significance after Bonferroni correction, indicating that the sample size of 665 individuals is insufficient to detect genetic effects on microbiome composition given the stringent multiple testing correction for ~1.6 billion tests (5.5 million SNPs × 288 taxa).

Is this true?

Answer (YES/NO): YES